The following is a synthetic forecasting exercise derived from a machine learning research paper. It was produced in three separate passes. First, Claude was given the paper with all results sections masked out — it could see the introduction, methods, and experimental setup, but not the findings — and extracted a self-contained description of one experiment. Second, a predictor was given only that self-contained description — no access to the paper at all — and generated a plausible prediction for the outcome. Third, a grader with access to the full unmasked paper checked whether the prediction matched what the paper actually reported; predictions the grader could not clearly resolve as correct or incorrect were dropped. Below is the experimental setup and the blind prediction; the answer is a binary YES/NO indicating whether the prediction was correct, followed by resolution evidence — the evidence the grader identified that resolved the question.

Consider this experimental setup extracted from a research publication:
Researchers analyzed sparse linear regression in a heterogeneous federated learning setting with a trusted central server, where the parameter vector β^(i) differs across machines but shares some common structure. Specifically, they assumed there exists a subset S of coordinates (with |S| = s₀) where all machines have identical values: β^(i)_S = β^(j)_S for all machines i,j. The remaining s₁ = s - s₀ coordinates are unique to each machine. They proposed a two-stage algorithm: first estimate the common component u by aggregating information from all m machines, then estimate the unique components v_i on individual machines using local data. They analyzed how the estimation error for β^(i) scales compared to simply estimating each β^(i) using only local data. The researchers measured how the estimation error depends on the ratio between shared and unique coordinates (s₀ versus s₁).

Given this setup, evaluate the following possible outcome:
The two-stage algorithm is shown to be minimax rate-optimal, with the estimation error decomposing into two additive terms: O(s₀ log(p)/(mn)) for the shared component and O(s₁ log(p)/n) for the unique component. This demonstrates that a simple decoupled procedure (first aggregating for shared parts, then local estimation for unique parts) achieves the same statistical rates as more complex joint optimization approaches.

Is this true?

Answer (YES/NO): NO